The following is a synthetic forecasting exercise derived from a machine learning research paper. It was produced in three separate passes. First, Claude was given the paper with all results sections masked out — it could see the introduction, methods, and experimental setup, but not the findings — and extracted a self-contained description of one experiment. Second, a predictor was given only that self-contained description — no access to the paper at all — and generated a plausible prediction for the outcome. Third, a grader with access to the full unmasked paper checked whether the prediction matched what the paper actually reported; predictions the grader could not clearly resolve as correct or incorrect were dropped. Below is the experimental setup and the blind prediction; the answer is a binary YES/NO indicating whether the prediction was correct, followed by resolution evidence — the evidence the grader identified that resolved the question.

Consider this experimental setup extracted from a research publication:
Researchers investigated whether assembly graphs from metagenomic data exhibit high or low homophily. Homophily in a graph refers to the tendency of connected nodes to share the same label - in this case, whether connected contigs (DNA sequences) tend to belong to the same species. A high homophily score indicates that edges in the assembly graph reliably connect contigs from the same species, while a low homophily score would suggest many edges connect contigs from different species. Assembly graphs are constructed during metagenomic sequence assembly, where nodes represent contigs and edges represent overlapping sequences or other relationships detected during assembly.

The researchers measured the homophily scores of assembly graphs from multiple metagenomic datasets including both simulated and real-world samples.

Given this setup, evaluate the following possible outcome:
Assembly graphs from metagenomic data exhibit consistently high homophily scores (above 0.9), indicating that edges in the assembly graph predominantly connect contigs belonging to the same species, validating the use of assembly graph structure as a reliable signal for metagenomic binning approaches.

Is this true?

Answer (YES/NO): NO